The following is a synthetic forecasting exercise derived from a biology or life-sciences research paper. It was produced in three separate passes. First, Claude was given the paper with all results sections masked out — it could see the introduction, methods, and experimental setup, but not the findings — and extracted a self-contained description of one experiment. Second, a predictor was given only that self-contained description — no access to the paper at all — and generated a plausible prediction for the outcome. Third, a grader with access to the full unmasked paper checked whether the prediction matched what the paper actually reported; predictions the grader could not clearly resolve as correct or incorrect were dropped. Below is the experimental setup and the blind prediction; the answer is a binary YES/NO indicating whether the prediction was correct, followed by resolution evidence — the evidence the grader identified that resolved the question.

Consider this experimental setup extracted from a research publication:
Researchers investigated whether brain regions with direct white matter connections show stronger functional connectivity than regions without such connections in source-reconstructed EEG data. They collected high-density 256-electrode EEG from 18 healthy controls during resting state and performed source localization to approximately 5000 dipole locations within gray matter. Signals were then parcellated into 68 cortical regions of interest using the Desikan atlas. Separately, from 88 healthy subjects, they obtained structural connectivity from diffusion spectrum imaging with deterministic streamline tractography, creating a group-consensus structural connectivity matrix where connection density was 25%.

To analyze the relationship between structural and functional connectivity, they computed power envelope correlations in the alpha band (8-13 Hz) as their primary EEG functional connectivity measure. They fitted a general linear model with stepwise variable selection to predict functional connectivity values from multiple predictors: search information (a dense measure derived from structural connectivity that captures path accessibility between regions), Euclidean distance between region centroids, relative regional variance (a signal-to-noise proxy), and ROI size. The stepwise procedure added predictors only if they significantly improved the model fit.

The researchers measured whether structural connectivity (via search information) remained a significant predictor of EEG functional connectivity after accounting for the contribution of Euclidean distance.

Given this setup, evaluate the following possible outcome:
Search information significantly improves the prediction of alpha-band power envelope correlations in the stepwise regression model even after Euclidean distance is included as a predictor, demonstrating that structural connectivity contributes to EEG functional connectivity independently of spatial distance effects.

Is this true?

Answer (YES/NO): YES